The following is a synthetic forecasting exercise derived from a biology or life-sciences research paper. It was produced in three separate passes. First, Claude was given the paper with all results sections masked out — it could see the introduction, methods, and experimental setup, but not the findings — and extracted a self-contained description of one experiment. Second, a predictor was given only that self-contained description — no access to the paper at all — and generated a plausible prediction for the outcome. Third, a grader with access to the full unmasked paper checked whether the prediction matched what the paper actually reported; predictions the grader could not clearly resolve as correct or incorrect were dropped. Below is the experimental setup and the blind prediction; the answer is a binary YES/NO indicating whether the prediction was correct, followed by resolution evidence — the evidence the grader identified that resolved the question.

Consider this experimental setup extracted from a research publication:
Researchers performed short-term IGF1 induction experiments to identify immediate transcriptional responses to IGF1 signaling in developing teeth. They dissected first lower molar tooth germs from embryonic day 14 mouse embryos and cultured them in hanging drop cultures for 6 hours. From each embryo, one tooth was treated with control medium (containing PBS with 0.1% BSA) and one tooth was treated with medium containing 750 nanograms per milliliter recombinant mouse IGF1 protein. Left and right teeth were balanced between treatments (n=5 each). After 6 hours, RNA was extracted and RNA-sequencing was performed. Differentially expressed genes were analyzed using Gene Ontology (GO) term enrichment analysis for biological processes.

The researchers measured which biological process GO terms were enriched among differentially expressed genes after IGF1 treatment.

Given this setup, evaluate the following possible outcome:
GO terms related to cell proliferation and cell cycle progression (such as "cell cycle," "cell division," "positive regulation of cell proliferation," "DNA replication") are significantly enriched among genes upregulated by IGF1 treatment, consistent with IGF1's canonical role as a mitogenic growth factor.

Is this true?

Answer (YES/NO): YES